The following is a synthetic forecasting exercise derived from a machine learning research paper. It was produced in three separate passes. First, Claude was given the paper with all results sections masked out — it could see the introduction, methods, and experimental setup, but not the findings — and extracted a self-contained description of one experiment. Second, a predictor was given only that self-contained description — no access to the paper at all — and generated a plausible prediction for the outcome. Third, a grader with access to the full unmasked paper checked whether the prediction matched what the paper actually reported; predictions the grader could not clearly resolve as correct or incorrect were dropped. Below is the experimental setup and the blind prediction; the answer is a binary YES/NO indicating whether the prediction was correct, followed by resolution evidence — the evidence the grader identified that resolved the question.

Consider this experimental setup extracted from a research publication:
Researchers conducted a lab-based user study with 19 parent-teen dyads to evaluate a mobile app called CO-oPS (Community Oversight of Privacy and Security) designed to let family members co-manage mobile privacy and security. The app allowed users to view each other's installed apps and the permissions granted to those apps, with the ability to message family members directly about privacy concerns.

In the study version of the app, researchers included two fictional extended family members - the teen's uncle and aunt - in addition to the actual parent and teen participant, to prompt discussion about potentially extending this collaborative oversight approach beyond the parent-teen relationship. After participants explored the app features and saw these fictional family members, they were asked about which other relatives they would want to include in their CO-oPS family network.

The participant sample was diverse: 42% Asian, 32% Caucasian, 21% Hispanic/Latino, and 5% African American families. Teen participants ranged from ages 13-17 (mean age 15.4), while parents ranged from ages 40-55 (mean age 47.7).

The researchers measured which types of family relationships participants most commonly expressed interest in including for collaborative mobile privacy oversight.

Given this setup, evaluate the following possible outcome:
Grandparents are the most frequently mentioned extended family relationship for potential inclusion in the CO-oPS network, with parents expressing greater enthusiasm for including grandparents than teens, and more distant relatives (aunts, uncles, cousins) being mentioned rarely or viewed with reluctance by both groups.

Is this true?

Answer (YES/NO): NO